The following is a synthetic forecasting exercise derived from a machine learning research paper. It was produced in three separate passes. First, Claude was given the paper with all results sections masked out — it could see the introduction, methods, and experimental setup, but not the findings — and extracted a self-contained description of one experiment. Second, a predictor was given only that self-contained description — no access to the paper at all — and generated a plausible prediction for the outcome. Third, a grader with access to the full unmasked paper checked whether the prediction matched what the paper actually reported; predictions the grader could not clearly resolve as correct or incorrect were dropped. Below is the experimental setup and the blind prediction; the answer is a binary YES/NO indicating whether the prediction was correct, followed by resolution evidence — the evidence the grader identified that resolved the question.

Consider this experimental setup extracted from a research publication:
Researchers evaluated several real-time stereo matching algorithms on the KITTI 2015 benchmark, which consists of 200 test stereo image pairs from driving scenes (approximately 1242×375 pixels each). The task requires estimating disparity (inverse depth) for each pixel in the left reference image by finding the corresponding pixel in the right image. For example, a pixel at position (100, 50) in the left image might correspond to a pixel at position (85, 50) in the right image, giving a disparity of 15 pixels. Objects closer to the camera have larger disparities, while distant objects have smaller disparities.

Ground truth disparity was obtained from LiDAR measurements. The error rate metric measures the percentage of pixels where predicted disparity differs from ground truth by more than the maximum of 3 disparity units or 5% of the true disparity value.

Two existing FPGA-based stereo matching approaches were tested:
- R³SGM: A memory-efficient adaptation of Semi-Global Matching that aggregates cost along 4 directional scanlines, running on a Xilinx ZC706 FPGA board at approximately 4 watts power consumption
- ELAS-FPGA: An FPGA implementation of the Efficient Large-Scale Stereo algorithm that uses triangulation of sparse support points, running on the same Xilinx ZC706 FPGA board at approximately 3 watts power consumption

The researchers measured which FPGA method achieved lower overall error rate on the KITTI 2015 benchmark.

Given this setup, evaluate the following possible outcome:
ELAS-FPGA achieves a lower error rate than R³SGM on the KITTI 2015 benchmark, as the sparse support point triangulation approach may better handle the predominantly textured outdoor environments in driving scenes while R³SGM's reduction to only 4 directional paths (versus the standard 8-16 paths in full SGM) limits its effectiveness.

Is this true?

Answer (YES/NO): NO